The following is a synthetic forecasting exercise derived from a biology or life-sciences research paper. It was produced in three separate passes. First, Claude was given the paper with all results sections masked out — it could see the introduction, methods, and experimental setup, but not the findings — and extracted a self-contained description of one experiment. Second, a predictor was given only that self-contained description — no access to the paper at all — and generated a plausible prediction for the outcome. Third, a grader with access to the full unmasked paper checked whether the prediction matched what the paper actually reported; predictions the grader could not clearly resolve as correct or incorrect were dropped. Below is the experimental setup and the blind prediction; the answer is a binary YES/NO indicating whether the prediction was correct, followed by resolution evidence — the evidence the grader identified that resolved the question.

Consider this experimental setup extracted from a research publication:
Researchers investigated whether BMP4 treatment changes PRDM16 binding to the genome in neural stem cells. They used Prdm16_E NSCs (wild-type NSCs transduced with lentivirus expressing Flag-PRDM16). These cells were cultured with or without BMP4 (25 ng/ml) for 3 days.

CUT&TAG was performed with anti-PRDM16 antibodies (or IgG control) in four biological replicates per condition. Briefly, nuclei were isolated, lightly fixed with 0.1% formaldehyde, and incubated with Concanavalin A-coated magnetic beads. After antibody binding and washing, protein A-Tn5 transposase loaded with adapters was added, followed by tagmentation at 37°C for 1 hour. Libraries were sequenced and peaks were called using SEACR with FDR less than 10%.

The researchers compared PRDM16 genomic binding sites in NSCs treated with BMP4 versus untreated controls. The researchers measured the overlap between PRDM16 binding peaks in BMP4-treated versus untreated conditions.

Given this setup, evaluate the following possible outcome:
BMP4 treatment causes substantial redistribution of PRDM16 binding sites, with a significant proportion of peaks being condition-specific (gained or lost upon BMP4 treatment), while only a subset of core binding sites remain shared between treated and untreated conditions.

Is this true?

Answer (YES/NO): YES